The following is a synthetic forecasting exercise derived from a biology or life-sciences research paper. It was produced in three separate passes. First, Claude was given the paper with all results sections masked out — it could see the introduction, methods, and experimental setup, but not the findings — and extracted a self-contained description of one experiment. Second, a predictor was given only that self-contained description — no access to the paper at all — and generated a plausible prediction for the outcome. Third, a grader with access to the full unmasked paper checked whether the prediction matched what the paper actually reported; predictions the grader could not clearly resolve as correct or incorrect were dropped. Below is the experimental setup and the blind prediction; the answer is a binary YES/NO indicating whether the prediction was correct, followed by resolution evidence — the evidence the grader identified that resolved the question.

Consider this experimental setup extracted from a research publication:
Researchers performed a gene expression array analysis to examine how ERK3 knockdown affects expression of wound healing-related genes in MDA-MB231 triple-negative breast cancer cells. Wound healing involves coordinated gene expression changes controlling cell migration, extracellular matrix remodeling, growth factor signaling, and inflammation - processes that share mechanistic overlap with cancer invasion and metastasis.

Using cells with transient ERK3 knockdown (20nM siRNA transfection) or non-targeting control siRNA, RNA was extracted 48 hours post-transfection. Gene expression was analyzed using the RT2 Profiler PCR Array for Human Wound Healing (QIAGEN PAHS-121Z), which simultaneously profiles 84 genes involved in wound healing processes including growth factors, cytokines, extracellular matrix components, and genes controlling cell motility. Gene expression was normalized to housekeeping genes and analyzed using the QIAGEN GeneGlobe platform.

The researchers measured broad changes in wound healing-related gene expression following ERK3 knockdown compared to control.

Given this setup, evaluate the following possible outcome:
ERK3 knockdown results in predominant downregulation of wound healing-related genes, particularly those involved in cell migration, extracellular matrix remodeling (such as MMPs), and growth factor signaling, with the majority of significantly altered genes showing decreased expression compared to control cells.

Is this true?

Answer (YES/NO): NO